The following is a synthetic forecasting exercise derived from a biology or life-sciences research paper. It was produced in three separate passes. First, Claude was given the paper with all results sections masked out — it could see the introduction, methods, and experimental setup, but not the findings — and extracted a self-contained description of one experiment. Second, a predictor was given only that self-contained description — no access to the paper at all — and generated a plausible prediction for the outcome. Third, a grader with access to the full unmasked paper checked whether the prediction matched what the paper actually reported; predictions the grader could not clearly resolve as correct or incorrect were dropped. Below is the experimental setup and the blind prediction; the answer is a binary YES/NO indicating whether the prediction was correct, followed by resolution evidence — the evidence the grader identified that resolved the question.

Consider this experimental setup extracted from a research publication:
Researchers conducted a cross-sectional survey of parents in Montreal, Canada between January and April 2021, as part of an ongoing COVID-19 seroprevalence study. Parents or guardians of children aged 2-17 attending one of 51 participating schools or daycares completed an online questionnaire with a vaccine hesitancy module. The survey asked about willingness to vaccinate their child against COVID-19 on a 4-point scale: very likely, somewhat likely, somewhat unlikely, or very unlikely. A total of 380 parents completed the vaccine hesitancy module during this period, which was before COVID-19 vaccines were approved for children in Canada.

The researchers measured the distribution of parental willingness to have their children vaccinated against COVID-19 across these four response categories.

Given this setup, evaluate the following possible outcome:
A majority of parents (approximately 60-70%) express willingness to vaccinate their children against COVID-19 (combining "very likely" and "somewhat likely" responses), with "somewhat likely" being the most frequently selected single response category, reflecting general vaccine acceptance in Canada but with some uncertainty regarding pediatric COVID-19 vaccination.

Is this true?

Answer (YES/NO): NO